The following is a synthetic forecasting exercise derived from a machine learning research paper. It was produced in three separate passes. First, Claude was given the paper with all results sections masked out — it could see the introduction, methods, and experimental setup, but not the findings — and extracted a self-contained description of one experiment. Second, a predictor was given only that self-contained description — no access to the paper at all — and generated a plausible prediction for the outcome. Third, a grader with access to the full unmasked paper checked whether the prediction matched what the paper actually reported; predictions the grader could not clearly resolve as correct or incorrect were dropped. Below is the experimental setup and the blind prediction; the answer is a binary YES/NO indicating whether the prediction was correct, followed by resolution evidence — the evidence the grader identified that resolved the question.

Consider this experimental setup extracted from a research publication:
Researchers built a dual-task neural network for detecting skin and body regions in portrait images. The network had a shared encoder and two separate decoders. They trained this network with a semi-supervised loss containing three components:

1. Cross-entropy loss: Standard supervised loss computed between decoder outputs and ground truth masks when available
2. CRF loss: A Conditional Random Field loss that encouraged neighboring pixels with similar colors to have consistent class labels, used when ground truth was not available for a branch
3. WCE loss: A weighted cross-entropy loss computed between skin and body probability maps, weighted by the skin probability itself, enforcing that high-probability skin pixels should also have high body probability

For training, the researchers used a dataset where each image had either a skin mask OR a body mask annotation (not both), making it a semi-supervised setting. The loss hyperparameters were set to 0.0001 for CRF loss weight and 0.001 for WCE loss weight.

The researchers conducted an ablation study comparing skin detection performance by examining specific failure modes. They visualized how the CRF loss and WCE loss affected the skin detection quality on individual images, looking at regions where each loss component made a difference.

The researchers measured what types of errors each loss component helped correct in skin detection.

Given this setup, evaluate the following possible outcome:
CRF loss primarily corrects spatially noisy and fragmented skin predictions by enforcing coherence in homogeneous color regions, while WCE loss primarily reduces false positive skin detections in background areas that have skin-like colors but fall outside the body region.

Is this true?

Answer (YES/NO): NO